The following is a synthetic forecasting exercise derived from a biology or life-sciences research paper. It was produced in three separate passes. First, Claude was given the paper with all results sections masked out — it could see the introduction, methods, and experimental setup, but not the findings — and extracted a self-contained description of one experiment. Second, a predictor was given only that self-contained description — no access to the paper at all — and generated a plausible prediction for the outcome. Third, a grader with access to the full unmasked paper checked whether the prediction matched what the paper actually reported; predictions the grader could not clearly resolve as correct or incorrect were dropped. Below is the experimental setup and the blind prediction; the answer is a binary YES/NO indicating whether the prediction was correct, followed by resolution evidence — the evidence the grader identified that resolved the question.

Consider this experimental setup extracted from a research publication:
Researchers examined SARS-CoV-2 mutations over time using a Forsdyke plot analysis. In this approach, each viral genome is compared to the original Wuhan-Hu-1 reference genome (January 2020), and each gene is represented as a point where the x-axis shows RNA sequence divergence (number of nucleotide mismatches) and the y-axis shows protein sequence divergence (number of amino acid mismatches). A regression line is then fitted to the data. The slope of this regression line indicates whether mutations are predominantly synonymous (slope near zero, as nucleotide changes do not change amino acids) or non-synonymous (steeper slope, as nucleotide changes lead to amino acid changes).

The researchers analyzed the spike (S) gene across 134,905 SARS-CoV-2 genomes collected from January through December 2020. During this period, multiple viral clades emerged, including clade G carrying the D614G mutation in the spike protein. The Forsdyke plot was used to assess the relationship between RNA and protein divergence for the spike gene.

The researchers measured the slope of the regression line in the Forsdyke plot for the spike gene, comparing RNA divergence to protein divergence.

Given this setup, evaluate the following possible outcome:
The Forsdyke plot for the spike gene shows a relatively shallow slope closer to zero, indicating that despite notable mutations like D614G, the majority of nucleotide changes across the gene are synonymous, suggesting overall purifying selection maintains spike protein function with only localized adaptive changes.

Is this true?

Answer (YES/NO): NO